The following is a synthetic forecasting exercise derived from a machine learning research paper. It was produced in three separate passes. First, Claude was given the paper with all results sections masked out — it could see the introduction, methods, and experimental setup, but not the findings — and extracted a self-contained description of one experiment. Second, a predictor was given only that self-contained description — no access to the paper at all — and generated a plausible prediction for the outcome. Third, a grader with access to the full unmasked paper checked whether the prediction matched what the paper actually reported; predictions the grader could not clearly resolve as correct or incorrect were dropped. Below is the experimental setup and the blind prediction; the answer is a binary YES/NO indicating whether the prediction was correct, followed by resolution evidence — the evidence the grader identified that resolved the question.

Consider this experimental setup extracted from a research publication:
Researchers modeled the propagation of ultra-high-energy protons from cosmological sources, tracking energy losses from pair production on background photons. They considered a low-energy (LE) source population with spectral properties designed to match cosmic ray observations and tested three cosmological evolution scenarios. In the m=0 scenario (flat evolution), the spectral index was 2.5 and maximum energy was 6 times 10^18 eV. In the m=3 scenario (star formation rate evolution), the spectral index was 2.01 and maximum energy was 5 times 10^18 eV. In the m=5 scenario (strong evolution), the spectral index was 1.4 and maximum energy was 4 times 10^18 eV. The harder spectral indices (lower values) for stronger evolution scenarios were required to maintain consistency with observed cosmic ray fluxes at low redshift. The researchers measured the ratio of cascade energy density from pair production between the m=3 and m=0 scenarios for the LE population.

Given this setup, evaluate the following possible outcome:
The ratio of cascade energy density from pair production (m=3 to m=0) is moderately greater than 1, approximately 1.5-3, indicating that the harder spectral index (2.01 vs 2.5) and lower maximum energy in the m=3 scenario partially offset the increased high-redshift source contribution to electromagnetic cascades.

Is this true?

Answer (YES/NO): NO